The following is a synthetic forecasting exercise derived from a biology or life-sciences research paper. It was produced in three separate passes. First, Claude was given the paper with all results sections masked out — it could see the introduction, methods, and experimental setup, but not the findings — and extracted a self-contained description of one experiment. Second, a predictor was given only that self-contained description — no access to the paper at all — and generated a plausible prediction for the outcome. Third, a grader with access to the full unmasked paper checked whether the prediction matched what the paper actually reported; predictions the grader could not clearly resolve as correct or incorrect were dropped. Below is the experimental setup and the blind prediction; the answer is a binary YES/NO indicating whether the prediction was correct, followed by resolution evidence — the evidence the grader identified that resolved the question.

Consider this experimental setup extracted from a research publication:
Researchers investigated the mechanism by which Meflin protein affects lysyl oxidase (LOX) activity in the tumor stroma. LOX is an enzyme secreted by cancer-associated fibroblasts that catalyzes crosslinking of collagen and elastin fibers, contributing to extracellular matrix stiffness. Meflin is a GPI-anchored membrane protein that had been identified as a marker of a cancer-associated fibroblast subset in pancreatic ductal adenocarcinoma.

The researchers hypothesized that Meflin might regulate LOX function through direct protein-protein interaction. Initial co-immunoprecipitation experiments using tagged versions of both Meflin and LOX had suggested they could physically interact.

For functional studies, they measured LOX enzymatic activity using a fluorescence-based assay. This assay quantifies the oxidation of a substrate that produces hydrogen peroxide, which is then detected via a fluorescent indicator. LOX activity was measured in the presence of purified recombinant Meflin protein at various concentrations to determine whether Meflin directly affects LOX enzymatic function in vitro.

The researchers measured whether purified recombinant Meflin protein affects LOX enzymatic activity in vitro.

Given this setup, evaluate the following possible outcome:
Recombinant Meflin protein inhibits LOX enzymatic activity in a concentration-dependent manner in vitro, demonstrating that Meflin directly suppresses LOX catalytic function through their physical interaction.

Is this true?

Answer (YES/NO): NO